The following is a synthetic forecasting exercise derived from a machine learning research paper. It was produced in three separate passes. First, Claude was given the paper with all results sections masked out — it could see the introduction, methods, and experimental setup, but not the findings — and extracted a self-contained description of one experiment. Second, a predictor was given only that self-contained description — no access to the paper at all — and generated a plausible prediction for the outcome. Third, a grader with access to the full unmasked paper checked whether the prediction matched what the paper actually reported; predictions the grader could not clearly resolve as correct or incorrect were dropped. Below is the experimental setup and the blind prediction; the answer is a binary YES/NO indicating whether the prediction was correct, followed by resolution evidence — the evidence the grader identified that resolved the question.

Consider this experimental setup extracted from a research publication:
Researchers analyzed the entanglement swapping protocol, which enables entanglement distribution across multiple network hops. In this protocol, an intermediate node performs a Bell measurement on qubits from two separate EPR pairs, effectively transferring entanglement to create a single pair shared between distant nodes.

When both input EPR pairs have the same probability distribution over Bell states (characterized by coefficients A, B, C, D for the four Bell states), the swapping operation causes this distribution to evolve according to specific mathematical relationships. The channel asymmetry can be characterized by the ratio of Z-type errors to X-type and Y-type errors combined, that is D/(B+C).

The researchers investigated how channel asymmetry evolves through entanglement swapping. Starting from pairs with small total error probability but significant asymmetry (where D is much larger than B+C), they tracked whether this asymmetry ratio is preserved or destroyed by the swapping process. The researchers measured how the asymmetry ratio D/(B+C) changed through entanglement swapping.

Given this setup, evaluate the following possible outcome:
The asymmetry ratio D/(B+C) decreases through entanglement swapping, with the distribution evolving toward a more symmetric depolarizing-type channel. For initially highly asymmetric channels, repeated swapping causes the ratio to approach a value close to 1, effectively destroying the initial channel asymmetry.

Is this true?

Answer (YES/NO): NO